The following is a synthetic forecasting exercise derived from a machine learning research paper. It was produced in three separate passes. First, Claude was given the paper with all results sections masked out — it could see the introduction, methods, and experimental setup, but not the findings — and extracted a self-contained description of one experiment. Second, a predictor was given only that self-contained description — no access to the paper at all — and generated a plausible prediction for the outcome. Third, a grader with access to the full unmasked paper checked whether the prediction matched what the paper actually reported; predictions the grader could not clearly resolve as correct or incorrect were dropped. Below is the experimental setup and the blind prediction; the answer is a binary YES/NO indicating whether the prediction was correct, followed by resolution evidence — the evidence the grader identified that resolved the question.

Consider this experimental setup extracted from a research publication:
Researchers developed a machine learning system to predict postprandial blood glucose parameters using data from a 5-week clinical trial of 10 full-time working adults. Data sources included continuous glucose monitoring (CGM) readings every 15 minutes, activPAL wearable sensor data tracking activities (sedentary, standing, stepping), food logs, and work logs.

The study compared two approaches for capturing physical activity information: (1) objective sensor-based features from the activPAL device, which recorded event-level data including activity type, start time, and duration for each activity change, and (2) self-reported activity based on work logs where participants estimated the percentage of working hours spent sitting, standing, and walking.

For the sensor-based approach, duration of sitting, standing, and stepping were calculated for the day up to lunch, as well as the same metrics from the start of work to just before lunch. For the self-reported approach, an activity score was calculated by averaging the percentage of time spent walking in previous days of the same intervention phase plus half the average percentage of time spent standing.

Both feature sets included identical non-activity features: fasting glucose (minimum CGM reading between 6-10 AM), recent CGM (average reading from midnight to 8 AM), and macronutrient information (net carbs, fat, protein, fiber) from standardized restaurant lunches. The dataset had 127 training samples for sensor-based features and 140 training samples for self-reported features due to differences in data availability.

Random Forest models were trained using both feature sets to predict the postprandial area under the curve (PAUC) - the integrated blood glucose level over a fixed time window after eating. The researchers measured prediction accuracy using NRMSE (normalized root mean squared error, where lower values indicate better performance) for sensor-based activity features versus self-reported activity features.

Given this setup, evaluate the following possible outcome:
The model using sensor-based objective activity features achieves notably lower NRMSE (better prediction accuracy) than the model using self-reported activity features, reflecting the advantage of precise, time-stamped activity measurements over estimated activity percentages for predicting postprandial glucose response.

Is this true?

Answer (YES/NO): YES